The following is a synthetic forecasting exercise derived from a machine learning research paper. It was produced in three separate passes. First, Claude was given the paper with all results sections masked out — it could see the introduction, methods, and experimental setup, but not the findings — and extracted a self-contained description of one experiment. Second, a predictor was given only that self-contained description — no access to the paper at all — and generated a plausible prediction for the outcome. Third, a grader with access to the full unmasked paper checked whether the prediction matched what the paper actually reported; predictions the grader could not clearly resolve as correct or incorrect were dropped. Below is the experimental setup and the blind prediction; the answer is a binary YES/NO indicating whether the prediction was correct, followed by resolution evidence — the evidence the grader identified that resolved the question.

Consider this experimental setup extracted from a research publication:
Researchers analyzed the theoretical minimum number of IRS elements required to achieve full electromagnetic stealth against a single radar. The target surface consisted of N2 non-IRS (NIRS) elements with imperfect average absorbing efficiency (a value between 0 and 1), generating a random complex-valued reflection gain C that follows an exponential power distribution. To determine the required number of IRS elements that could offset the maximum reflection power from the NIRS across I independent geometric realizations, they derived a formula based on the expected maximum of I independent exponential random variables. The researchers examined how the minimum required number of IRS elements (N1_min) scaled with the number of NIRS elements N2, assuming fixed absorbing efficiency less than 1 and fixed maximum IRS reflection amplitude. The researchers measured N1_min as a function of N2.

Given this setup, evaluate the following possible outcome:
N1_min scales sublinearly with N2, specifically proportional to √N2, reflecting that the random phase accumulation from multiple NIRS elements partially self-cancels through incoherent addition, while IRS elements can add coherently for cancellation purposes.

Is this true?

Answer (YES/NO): YES